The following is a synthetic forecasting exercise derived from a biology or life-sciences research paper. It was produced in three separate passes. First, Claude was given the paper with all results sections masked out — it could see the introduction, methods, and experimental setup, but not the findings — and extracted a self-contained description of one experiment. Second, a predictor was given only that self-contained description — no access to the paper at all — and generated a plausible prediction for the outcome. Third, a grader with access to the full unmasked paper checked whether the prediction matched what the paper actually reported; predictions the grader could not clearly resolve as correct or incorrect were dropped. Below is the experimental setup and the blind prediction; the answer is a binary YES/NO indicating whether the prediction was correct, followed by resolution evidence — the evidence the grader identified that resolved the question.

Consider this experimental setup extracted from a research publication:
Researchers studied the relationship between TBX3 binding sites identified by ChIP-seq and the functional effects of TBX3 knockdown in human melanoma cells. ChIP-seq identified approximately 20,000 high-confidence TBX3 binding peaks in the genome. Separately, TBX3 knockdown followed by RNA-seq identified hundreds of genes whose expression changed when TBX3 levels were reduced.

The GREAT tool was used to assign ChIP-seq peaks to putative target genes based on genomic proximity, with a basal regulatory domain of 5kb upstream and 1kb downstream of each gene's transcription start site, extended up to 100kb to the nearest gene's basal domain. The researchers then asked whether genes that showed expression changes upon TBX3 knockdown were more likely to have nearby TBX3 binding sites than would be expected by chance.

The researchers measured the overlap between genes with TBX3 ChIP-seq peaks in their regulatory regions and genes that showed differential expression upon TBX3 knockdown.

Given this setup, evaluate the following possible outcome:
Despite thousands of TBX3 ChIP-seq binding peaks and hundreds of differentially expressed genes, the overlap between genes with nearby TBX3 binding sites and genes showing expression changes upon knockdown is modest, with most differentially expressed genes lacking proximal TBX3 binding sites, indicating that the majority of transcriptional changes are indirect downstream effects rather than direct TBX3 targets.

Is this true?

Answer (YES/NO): NO